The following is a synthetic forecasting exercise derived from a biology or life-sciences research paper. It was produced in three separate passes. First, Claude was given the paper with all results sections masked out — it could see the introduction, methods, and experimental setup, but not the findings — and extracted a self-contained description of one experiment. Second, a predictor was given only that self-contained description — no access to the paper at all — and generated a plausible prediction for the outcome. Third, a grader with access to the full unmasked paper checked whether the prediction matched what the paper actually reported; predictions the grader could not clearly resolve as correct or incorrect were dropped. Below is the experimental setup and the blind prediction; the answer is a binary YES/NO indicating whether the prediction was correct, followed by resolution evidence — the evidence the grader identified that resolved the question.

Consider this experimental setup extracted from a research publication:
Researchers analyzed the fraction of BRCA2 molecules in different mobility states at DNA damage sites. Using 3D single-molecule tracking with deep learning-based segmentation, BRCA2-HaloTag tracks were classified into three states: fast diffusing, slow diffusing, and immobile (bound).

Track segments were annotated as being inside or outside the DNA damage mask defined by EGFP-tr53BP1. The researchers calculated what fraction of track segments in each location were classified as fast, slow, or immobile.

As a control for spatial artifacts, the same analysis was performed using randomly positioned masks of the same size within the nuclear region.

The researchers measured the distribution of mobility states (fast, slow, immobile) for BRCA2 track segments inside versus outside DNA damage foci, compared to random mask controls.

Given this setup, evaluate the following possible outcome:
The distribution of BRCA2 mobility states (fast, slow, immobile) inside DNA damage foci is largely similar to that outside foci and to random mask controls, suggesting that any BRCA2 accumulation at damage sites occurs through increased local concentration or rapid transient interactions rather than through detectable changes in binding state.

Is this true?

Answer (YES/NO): NO